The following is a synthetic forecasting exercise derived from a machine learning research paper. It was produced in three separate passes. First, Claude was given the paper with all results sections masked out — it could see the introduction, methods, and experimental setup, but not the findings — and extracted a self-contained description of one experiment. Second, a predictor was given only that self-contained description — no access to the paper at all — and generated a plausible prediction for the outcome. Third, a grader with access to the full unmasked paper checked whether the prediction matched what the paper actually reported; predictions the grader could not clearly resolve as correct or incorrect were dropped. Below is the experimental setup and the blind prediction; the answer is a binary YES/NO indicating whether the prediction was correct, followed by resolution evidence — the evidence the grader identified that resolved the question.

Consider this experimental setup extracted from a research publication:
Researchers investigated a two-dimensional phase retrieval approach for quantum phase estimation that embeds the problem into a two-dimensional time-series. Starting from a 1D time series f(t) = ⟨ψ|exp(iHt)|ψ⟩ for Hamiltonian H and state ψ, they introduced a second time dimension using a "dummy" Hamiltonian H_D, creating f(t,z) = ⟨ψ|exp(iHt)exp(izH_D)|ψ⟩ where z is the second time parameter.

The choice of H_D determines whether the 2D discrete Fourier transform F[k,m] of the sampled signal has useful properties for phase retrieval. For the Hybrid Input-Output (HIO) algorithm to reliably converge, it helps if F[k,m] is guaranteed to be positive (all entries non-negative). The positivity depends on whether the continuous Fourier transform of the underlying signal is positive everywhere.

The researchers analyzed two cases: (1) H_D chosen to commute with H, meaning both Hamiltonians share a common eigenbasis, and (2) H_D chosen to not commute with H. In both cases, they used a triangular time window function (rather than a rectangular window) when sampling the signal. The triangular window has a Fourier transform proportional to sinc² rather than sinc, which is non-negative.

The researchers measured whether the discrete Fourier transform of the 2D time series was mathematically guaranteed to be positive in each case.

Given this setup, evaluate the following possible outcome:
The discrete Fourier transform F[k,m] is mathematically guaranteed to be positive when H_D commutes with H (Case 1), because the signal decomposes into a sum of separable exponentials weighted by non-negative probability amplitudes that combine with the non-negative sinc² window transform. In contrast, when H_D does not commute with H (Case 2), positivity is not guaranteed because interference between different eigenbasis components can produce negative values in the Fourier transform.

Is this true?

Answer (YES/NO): YES